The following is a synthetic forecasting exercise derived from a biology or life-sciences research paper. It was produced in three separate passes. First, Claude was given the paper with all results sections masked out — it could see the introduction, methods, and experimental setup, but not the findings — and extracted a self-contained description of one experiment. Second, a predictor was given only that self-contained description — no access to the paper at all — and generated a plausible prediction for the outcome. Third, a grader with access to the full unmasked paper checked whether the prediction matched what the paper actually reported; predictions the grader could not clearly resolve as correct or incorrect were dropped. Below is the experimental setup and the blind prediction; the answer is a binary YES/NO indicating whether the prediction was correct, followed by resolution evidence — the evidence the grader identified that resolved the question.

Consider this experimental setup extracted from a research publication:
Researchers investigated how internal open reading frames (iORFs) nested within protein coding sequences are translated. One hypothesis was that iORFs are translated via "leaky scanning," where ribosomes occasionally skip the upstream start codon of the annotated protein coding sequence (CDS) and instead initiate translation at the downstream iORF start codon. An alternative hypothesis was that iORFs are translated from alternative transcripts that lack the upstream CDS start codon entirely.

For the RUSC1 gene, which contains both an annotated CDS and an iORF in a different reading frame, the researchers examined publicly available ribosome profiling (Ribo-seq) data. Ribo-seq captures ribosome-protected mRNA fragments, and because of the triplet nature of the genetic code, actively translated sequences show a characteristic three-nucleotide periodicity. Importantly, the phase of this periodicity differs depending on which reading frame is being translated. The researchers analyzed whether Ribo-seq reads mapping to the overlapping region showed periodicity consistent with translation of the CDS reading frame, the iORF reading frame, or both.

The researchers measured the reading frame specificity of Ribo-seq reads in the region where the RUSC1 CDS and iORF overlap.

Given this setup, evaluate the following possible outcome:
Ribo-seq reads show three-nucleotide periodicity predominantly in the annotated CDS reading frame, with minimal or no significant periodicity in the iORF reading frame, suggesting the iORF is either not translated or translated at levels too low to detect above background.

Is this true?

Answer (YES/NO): NO